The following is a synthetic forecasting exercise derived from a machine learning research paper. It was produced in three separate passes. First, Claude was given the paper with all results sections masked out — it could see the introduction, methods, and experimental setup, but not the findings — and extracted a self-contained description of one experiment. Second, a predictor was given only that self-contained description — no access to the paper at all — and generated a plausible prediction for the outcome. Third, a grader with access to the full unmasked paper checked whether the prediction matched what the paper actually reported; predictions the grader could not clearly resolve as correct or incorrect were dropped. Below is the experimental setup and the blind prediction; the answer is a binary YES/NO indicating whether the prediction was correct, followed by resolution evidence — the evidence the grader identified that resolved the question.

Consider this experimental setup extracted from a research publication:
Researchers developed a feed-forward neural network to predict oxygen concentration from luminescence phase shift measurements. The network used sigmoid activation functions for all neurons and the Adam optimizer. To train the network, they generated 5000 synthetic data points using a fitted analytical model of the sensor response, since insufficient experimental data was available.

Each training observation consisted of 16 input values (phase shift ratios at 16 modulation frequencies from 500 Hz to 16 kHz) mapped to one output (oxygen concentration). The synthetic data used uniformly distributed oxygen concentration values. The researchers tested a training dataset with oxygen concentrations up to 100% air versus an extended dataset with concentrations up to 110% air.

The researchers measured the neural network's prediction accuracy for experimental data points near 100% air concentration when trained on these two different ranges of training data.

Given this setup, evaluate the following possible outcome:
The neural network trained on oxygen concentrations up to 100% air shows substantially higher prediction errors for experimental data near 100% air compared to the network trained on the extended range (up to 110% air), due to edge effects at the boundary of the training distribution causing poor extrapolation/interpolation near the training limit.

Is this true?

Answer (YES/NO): YES